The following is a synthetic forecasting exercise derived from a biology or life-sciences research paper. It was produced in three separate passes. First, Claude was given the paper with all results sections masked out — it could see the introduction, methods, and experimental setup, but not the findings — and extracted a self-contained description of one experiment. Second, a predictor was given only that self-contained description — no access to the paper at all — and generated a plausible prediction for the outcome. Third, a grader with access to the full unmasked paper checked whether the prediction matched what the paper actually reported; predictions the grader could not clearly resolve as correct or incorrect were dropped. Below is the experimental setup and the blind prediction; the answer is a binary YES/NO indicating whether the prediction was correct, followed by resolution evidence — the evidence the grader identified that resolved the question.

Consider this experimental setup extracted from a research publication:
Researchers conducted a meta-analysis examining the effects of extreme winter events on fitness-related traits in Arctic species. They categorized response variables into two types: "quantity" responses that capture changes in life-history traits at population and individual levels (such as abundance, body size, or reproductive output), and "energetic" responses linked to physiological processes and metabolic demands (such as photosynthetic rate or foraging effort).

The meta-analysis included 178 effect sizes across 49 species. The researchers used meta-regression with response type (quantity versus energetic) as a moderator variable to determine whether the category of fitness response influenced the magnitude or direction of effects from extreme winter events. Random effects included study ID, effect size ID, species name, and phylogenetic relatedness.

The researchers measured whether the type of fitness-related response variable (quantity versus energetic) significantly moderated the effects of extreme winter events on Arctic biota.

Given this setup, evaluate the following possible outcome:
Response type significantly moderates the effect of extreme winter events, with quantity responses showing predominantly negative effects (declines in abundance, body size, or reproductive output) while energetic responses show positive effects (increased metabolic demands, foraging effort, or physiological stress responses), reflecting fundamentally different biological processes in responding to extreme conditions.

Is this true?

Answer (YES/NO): NO